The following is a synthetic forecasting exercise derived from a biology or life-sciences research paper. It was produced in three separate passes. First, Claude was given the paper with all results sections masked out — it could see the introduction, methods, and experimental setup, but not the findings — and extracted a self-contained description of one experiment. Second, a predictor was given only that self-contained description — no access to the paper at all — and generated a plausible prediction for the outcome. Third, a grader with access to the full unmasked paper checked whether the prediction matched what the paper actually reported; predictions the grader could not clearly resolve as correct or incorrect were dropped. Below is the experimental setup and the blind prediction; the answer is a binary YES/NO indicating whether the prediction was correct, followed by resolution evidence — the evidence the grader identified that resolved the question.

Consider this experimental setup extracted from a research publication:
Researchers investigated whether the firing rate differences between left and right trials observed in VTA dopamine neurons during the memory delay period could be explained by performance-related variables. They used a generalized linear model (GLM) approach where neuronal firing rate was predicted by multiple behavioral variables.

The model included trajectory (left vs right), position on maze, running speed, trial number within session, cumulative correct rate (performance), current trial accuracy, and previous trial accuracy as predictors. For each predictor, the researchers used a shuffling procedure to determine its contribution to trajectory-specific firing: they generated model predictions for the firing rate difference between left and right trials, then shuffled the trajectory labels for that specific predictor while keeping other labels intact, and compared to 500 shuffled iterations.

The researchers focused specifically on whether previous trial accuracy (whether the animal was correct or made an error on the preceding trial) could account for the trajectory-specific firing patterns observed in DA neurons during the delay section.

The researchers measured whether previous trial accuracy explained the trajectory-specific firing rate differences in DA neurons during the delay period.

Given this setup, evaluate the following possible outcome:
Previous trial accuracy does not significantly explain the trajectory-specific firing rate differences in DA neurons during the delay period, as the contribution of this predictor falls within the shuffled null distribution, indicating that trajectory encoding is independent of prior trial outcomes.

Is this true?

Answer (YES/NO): YES